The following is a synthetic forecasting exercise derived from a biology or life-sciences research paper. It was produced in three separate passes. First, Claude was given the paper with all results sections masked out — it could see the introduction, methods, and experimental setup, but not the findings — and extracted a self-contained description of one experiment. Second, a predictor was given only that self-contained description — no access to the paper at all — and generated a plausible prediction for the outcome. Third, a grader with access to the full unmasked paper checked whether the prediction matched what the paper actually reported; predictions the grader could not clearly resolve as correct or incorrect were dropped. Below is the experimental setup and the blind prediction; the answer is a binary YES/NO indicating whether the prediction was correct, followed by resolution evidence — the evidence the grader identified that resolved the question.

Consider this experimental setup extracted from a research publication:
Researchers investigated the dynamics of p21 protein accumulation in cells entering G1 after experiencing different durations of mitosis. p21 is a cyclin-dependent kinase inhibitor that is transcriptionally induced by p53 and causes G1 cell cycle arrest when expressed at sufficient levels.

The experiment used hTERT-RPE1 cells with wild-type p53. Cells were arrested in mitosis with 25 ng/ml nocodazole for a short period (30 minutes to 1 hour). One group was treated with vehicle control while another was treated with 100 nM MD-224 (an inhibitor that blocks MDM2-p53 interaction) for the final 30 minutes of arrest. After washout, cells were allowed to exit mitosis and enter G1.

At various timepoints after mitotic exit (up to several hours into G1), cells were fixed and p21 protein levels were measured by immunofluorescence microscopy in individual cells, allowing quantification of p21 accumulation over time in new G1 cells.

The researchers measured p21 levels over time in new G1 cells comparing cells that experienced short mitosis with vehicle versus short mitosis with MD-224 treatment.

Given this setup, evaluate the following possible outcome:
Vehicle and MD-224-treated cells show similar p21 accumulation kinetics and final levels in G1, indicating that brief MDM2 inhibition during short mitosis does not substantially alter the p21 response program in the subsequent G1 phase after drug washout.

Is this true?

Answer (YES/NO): NO